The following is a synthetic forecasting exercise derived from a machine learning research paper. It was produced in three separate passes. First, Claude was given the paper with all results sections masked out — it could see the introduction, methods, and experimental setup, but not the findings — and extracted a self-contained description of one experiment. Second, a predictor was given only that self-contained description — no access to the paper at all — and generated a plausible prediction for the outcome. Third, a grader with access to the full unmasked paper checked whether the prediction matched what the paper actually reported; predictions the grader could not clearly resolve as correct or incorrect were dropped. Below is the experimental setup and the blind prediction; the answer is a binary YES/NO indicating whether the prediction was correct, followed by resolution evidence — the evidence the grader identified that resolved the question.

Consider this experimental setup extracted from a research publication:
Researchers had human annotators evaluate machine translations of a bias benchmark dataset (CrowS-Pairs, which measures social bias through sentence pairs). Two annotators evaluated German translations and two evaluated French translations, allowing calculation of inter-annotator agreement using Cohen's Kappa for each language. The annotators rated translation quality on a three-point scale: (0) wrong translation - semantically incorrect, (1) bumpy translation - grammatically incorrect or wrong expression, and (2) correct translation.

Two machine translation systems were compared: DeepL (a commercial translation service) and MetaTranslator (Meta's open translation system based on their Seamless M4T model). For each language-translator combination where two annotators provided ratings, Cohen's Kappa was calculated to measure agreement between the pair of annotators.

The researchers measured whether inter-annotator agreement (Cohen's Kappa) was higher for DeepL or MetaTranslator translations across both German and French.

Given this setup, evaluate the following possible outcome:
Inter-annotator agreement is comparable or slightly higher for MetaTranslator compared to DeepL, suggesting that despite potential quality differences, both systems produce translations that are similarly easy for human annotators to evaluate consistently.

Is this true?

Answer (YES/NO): YES